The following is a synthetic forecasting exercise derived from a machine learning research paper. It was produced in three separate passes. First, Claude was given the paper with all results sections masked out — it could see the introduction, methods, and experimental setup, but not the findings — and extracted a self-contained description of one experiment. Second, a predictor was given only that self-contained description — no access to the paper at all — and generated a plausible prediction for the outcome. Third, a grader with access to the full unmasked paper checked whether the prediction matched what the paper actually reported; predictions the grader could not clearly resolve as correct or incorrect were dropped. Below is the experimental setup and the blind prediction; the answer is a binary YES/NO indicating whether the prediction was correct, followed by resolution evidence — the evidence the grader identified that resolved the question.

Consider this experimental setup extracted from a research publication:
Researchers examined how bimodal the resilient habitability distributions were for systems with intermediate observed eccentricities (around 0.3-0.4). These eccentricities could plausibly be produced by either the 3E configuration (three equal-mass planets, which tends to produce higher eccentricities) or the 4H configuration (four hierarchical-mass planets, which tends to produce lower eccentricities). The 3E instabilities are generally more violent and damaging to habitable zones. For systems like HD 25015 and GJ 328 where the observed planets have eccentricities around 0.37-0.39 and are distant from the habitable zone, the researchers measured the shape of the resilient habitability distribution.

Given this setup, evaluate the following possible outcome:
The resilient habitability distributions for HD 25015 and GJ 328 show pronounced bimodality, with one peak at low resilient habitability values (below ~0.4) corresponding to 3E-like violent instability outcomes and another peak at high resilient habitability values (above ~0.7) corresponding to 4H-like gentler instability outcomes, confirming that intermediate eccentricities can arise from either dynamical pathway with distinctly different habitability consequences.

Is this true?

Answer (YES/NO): YES